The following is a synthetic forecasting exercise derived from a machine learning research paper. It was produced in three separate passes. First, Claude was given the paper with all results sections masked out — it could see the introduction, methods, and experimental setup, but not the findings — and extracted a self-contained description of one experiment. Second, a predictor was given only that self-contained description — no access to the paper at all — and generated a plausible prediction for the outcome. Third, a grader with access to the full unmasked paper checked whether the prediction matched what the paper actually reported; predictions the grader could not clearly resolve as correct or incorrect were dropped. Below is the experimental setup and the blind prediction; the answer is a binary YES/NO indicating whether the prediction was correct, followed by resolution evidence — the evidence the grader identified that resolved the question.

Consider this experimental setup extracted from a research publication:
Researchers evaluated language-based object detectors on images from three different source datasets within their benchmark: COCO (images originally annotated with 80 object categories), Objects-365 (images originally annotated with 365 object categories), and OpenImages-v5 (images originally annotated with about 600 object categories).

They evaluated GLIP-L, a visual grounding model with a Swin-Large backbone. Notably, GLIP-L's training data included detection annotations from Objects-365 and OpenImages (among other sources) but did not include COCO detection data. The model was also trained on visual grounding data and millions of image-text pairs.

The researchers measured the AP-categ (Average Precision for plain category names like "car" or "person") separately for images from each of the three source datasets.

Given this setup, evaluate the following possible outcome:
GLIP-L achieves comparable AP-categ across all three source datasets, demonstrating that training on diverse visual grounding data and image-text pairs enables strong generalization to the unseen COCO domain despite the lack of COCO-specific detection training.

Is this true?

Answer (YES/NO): NO